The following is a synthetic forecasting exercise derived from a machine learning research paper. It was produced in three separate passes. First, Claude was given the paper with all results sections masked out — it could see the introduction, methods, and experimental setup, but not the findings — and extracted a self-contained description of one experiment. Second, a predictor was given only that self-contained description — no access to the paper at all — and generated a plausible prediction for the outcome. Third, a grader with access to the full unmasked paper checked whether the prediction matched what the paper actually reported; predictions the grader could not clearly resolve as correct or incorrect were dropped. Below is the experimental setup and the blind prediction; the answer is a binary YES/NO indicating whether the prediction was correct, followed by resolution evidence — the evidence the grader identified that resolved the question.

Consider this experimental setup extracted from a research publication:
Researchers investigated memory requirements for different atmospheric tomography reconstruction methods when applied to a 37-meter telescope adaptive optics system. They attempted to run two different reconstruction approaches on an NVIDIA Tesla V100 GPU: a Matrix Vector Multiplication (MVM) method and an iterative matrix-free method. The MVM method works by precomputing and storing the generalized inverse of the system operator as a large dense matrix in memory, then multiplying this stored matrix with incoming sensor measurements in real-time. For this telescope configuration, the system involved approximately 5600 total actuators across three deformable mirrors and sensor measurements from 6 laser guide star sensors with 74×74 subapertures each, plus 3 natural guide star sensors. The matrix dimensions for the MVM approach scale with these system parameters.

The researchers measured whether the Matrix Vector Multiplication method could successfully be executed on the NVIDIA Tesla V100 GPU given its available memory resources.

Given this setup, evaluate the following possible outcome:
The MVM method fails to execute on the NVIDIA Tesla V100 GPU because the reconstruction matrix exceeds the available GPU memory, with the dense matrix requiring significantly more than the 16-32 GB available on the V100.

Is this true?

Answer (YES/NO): YES